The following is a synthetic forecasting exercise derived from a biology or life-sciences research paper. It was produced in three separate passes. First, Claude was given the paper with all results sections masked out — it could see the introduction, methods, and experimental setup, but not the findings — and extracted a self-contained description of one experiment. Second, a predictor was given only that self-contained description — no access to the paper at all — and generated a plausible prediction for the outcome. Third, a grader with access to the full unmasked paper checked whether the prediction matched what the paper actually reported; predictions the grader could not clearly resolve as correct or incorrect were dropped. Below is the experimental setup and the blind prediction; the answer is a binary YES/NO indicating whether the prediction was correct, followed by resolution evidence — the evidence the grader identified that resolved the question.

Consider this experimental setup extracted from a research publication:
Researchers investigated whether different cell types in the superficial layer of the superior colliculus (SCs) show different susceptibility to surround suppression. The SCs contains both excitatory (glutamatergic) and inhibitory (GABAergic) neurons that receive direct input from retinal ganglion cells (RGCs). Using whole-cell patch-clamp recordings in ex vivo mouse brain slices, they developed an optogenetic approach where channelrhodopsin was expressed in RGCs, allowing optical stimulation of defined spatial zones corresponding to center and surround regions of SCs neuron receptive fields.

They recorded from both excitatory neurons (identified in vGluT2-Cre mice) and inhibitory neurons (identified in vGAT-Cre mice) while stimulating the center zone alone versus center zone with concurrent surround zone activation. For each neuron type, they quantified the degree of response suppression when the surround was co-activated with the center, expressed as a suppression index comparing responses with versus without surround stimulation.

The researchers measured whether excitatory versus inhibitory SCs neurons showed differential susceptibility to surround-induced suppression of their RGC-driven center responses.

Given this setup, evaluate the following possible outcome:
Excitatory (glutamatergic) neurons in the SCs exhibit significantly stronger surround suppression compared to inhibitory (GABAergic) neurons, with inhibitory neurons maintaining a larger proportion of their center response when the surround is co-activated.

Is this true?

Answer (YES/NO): NO